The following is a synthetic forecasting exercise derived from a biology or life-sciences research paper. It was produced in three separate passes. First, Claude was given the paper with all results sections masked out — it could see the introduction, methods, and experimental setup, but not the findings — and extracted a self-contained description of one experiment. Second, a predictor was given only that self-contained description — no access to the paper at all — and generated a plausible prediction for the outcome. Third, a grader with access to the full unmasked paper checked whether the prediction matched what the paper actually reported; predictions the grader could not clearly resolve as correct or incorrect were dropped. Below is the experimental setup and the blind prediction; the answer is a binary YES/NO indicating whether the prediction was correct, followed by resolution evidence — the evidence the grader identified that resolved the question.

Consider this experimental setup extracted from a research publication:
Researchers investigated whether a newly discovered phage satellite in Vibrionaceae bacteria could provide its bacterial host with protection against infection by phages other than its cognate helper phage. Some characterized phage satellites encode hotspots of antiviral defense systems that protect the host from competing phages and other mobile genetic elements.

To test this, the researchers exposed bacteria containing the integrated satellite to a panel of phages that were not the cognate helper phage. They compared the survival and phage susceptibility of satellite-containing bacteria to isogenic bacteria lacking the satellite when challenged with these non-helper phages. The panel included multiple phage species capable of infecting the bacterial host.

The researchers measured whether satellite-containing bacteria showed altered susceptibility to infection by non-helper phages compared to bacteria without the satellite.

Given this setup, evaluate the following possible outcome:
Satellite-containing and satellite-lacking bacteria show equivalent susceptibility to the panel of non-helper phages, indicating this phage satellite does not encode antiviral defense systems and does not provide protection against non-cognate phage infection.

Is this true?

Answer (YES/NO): NO